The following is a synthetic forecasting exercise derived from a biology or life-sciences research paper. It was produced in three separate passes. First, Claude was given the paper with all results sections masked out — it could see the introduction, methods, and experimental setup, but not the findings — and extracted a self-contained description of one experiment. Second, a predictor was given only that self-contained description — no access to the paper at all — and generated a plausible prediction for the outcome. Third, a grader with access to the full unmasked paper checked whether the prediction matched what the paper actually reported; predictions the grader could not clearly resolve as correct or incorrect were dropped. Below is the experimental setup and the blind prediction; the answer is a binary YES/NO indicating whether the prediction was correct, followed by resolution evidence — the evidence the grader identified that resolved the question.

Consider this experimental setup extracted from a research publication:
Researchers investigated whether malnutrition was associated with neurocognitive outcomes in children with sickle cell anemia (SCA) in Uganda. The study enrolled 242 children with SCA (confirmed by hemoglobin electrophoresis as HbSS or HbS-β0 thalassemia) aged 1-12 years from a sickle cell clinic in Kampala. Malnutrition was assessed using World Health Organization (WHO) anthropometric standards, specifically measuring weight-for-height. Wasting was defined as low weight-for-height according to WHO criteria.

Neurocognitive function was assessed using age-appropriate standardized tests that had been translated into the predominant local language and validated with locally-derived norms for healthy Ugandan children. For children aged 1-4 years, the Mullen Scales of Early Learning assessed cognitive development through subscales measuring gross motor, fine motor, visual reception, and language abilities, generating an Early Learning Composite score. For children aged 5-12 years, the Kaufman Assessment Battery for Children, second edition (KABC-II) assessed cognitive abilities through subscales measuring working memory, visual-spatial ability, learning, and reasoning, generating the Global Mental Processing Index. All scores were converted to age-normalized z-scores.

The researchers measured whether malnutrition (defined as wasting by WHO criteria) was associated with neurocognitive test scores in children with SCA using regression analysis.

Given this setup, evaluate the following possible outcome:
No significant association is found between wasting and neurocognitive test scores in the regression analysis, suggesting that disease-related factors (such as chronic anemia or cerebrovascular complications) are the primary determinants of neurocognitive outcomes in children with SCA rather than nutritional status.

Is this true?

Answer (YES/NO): YES